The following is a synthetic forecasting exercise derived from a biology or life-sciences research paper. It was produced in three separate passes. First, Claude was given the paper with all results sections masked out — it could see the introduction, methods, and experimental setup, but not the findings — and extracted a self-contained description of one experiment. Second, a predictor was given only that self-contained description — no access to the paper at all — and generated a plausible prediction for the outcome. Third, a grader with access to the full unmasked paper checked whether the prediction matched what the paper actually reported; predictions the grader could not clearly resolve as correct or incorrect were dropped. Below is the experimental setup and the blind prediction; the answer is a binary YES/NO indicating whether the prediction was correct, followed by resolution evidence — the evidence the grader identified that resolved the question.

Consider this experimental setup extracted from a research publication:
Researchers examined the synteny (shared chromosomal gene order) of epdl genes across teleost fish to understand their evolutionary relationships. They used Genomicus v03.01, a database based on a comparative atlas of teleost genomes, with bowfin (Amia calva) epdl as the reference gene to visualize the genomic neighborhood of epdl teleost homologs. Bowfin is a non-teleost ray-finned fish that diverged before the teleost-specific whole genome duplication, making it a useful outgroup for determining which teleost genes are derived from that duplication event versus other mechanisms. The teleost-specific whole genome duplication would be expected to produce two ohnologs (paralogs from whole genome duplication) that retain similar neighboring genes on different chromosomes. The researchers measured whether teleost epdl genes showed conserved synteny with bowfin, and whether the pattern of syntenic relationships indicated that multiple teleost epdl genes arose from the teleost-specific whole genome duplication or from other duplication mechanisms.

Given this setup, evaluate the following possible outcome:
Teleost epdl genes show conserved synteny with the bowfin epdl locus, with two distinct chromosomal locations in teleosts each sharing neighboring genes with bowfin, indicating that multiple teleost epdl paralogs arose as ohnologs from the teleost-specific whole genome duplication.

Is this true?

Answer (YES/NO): YES